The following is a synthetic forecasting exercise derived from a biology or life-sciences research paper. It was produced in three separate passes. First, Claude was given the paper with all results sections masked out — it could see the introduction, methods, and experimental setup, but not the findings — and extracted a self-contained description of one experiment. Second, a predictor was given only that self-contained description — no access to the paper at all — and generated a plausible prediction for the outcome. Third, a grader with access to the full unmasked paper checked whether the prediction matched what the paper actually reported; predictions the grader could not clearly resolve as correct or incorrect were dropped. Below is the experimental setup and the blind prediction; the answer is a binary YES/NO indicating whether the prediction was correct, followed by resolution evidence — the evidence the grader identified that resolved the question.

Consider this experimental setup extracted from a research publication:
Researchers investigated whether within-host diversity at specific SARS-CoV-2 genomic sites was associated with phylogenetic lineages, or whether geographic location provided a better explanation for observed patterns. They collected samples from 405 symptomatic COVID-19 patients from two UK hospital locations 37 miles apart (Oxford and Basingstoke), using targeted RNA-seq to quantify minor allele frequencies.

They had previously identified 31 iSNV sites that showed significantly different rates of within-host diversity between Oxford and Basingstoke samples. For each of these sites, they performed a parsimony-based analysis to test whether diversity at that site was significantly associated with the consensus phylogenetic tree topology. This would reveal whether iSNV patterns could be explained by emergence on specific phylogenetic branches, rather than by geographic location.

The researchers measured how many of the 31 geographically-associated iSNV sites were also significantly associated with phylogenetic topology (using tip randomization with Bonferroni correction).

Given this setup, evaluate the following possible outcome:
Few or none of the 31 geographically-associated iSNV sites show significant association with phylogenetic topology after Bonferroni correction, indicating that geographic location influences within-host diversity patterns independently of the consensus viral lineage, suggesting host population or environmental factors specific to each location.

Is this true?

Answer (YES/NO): YES